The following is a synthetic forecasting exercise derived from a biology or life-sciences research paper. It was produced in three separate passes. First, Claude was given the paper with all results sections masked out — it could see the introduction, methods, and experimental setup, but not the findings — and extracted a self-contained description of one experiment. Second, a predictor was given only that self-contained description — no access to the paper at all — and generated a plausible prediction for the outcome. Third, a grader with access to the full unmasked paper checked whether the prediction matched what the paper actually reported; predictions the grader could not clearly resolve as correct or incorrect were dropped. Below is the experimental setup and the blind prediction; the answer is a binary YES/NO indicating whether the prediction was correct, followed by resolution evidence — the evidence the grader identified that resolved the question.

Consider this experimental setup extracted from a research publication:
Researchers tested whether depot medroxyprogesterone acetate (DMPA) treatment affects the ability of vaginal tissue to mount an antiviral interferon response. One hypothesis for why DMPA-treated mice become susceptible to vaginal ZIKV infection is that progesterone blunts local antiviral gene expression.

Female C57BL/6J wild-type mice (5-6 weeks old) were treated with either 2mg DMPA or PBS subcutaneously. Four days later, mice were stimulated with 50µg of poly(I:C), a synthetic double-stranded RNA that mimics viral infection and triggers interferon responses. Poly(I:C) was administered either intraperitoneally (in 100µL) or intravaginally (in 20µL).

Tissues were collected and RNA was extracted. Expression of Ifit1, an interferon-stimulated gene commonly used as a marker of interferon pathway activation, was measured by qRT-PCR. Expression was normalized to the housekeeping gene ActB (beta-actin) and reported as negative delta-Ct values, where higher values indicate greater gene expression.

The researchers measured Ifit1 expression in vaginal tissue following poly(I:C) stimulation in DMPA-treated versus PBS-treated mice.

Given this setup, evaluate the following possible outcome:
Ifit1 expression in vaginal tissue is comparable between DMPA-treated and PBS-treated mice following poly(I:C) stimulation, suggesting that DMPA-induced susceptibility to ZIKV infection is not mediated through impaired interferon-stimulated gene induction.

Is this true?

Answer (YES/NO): YES